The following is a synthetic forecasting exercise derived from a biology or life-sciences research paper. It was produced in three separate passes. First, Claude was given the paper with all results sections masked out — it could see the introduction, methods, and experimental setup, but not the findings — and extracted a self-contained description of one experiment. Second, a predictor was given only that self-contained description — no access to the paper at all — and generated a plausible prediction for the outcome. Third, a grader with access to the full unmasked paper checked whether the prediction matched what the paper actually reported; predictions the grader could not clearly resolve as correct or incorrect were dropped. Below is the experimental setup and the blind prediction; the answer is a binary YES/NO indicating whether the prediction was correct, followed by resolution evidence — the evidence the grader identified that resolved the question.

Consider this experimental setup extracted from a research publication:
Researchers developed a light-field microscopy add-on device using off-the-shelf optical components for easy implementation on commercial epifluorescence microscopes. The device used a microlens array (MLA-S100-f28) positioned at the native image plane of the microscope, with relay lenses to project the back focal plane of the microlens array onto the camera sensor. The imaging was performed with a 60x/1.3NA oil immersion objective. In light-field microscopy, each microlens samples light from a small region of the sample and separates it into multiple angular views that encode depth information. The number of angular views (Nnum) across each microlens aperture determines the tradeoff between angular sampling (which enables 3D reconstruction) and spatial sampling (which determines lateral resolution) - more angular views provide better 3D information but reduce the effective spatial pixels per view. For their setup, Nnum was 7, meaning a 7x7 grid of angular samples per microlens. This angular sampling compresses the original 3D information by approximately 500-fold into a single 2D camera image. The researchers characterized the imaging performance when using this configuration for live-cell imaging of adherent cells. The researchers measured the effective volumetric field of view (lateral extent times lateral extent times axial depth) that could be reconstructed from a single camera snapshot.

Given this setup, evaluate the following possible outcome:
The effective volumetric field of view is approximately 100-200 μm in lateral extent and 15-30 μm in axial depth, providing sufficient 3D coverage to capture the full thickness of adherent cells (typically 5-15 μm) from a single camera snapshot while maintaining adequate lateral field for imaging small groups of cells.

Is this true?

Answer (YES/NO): NO